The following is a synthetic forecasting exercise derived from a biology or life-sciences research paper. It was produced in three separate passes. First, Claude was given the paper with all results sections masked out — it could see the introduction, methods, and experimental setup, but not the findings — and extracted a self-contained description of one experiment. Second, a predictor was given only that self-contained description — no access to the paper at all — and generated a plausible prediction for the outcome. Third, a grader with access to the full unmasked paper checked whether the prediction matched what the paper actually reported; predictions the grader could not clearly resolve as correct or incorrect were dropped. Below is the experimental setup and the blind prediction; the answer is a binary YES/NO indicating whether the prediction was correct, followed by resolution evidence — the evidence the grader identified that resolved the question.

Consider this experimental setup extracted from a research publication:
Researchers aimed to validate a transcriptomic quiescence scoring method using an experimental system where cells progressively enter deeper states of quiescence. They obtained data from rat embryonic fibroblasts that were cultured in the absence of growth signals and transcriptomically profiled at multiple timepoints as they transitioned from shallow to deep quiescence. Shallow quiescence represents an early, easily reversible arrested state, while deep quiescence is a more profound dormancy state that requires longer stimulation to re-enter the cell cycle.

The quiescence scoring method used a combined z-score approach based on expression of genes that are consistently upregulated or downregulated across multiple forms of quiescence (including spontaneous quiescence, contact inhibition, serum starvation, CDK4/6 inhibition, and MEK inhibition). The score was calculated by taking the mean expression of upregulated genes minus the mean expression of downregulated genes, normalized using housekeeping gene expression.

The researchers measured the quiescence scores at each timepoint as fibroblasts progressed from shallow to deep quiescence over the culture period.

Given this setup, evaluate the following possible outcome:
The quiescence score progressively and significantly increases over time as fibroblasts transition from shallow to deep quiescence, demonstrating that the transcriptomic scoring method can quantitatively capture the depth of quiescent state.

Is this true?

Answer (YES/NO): YES